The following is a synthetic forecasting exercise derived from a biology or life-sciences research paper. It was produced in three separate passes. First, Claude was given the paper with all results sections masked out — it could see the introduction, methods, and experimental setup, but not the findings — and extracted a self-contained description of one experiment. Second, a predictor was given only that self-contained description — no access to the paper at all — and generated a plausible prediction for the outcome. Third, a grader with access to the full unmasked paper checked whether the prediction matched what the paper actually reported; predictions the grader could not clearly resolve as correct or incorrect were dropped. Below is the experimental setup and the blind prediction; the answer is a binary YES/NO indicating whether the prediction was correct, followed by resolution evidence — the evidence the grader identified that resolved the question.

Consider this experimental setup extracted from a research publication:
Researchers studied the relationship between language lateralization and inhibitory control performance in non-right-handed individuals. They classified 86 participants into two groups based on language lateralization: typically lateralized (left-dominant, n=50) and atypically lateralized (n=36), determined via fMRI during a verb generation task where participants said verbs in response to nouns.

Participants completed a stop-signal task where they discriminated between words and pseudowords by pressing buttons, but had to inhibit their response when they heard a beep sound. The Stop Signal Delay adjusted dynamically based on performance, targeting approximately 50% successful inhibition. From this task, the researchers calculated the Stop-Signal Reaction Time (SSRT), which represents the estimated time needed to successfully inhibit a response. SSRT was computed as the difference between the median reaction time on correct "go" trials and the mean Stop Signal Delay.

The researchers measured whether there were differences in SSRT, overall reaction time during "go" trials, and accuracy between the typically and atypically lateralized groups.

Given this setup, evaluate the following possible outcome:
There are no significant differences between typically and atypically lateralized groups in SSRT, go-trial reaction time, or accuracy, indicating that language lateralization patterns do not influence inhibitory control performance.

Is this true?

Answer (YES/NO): YES